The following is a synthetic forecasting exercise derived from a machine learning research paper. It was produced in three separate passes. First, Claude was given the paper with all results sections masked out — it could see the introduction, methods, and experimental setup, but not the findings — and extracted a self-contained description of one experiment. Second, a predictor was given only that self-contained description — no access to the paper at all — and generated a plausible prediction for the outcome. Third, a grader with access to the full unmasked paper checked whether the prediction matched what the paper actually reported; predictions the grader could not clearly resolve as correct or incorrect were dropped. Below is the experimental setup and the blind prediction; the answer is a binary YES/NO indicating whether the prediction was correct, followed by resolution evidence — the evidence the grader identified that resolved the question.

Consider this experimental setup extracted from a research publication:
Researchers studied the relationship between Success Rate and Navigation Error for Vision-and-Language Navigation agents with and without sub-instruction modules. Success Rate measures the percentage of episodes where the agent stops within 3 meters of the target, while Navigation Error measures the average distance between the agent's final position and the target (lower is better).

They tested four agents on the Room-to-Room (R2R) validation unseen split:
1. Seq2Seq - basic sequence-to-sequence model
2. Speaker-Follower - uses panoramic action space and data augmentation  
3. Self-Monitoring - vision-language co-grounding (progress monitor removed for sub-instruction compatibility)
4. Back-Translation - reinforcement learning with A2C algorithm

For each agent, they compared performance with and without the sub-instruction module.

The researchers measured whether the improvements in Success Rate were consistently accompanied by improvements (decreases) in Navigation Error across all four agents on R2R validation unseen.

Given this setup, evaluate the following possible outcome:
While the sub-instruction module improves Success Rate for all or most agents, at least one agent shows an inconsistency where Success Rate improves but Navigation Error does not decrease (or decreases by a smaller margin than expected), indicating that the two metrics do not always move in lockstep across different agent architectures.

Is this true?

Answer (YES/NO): YES